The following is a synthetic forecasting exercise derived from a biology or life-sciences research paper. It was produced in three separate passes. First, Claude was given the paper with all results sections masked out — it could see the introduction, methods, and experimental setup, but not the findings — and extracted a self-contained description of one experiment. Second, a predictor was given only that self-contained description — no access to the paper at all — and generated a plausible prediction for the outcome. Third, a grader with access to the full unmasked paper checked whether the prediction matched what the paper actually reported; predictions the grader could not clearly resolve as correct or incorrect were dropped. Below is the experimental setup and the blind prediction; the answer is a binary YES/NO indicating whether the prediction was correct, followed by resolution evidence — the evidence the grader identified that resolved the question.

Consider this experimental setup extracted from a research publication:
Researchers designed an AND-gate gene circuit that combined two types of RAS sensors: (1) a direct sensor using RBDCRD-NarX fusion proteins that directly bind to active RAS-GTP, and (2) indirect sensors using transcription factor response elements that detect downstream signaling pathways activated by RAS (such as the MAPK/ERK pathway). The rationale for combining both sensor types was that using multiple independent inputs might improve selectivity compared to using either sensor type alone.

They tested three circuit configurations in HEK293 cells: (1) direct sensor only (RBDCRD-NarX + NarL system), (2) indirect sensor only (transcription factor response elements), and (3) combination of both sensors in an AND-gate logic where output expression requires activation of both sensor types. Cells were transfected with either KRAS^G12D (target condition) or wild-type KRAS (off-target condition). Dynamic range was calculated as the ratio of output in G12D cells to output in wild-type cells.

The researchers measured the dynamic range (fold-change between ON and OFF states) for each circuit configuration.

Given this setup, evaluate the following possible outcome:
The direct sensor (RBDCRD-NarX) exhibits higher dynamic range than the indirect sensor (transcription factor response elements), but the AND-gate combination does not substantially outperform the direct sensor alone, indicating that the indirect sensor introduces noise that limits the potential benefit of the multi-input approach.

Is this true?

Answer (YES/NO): NO